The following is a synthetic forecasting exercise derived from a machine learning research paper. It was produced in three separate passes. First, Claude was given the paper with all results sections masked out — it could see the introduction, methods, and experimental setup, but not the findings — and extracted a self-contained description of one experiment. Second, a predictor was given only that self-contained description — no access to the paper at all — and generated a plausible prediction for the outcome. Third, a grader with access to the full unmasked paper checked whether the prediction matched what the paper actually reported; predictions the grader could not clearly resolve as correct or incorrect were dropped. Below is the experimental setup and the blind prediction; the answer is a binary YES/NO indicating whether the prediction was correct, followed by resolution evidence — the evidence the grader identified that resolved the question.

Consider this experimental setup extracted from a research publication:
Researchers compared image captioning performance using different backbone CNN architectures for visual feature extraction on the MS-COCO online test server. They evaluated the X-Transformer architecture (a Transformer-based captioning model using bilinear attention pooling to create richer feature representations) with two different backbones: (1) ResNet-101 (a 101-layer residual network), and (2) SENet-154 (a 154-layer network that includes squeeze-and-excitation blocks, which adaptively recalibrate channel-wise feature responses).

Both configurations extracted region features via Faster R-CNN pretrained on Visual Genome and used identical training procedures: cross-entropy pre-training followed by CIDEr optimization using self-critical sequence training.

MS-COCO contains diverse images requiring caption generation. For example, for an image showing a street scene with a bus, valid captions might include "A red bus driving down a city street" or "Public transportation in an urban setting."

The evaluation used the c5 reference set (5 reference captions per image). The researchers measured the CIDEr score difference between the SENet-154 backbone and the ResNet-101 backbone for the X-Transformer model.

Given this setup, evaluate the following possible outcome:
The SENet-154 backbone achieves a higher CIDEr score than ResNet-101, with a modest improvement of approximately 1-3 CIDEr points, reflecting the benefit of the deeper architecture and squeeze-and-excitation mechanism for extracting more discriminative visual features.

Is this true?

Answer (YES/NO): YES